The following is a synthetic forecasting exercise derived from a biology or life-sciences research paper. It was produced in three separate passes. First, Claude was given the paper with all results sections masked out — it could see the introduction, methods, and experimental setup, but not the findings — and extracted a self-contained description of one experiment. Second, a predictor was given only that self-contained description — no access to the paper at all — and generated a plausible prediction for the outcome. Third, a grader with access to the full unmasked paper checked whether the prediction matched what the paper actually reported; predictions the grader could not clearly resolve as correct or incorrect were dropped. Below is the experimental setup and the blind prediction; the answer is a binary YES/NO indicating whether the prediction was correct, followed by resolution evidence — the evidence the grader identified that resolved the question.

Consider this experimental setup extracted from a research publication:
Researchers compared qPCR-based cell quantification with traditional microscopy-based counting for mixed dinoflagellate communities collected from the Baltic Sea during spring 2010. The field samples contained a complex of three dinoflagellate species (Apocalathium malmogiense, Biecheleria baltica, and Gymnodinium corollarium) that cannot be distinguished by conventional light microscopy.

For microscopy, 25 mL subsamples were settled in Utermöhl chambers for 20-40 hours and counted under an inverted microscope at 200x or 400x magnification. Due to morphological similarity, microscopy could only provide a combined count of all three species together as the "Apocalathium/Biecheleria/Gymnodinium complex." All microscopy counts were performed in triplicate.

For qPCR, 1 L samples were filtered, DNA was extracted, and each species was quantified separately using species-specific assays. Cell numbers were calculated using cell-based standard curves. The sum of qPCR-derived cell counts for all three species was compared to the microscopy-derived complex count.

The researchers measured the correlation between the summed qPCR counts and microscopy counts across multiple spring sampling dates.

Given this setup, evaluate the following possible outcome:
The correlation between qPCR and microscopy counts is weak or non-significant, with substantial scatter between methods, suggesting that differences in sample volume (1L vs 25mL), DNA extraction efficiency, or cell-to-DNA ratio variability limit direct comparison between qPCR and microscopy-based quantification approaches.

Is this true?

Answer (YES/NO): NO